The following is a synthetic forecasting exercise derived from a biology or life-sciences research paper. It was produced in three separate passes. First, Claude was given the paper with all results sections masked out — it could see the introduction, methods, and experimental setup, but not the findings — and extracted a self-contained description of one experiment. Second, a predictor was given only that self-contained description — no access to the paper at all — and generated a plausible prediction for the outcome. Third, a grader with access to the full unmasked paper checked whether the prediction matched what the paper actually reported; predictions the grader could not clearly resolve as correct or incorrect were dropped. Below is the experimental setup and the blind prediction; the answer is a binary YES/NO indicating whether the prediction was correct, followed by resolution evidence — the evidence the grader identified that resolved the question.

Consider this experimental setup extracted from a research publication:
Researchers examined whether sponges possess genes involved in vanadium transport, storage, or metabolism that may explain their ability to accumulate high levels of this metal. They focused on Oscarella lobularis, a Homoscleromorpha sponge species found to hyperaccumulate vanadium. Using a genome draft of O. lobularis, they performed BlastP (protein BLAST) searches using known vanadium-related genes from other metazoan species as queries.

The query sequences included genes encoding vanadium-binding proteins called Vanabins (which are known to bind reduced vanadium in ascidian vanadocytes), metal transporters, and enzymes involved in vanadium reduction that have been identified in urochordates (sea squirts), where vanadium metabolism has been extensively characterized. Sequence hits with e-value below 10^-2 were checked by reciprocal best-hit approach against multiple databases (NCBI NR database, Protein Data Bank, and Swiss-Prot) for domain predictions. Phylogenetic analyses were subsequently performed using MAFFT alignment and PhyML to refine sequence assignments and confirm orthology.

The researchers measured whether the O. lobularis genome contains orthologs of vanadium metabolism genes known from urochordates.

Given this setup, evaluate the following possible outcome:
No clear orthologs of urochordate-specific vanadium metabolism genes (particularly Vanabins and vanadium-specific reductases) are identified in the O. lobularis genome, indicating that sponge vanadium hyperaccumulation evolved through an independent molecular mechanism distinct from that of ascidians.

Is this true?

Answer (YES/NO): YES